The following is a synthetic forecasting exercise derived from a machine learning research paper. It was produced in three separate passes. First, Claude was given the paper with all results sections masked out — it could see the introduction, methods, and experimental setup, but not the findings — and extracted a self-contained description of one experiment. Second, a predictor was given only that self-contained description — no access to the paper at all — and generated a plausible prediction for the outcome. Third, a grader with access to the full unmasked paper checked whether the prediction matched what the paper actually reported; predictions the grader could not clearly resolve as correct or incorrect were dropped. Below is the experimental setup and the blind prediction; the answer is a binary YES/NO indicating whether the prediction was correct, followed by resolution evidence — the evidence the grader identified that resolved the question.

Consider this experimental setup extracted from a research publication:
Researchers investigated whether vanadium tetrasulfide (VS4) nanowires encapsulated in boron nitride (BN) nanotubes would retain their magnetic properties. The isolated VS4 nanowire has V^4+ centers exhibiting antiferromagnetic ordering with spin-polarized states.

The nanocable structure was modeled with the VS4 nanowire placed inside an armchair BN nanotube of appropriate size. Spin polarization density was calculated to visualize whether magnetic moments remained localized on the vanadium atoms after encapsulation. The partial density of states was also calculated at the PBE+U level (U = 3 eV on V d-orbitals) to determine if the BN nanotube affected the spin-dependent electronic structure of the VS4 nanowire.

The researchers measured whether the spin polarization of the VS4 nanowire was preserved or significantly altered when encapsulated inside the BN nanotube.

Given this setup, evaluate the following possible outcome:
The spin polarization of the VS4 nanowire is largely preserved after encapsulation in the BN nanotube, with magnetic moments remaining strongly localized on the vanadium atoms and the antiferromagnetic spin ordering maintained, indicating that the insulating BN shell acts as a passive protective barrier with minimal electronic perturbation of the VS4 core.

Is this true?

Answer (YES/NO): YES